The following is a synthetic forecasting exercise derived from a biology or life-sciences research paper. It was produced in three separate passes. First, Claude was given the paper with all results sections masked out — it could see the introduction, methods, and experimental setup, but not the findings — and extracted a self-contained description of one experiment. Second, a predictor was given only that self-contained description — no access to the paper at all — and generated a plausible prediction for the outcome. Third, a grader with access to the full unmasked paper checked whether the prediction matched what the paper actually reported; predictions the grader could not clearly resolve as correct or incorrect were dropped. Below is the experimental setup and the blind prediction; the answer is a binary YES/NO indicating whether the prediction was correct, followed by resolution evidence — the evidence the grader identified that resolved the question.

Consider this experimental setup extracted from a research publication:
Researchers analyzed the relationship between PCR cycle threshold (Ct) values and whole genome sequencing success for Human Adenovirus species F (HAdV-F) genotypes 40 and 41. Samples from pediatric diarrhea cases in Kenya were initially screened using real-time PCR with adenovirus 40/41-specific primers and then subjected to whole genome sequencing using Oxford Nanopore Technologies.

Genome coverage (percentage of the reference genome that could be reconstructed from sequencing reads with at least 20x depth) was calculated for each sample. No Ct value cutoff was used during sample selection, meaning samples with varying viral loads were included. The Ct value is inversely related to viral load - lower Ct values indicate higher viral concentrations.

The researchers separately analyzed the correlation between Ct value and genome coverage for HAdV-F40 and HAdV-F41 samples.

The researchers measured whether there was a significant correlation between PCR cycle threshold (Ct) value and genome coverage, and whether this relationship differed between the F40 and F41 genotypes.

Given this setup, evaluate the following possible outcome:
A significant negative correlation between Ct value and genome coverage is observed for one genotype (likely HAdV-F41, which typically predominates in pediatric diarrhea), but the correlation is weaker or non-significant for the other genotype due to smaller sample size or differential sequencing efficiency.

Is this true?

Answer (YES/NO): NO